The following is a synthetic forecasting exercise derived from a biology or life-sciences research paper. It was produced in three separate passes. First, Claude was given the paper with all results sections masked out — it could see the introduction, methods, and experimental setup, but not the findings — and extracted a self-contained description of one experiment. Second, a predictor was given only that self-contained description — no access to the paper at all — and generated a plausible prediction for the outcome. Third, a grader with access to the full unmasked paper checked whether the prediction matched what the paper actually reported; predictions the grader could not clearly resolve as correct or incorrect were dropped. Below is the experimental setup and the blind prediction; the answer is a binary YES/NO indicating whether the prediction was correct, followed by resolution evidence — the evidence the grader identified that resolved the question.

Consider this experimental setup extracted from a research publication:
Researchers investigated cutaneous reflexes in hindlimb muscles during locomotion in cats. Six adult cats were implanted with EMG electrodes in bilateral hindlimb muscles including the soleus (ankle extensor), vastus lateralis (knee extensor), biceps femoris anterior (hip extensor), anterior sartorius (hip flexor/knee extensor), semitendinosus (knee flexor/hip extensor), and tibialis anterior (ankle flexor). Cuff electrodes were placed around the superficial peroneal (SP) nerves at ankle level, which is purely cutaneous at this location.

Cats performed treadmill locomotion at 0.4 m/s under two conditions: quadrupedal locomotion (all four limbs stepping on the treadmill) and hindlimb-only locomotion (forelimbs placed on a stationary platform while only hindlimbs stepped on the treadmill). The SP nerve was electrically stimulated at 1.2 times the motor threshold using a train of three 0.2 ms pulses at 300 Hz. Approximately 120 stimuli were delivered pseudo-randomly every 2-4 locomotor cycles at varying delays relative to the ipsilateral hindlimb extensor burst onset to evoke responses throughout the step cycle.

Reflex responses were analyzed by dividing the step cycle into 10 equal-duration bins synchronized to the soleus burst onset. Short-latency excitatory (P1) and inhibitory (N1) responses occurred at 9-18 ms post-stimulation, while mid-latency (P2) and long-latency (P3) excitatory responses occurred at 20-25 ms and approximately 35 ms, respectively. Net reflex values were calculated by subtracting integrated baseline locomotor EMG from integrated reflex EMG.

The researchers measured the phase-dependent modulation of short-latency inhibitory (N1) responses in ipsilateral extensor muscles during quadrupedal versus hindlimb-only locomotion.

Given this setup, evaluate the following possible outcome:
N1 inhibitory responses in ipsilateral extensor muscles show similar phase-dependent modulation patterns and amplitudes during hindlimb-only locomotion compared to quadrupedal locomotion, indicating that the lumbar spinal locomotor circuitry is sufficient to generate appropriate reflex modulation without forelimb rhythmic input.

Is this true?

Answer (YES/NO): YES